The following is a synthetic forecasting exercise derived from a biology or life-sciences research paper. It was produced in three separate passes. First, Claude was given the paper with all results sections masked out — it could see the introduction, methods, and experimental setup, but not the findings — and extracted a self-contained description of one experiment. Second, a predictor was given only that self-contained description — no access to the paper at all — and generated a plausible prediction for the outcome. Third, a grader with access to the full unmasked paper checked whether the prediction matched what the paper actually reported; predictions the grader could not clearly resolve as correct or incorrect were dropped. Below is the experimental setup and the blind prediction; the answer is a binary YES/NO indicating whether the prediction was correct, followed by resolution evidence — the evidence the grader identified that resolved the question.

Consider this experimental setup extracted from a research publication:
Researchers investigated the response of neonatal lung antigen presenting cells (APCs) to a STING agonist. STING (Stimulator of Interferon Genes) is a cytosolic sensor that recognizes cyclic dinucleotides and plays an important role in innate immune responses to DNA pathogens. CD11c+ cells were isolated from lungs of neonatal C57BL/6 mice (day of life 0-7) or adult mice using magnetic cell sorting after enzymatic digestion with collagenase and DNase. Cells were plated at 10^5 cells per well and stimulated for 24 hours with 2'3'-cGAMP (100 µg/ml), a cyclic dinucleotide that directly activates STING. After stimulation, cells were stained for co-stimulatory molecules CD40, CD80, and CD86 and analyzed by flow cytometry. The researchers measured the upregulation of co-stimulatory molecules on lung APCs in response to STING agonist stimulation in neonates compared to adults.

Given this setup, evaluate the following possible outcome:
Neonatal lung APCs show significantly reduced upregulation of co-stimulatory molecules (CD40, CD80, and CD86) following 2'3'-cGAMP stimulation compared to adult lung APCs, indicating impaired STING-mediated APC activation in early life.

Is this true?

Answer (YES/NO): NO